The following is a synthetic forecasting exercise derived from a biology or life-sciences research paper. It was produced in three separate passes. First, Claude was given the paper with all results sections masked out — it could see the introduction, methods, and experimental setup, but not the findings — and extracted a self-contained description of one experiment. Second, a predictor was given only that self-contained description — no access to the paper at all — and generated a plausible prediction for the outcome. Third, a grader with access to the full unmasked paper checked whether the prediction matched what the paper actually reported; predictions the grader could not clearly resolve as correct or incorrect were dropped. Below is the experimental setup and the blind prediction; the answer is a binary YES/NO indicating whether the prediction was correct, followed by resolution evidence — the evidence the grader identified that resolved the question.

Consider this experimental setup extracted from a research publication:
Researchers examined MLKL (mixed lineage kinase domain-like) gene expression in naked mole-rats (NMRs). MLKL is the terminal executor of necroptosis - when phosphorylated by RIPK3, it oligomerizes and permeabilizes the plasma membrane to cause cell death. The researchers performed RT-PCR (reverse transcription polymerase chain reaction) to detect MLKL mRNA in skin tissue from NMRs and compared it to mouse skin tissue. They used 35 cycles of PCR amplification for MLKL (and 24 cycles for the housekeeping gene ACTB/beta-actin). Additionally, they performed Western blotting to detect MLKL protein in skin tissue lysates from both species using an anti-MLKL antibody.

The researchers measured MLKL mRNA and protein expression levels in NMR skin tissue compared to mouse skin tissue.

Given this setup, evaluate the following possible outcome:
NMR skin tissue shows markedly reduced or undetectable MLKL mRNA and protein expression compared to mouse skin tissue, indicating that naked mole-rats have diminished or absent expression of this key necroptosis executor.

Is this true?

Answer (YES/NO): YES